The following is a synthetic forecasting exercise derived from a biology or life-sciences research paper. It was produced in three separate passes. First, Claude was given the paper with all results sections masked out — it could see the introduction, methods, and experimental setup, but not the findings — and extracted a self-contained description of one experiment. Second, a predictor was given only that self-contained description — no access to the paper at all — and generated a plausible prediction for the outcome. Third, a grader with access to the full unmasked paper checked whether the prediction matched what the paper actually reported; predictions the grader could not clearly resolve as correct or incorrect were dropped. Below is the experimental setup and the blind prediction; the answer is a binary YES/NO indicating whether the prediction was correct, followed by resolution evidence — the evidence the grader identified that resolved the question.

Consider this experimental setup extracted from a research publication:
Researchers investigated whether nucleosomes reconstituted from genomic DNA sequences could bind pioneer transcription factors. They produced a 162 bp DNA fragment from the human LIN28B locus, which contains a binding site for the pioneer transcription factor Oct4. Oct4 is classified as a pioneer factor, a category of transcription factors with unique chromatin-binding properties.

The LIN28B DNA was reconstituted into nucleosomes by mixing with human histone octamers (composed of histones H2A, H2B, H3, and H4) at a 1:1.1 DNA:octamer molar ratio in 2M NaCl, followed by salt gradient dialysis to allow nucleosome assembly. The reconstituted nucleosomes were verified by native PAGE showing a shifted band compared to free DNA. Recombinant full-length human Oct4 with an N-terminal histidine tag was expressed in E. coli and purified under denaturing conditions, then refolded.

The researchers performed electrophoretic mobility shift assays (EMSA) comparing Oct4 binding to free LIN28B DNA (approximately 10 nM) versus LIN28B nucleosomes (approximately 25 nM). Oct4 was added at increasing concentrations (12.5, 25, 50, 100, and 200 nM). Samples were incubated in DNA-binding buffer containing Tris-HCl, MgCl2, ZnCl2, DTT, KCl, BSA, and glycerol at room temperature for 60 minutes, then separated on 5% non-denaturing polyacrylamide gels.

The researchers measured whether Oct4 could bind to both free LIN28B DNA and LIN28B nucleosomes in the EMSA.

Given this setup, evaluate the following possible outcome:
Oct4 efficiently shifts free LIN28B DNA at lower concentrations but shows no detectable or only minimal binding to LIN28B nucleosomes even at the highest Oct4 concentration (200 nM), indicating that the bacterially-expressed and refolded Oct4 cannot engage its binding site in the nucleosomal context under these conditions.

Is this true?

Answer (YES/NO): NO